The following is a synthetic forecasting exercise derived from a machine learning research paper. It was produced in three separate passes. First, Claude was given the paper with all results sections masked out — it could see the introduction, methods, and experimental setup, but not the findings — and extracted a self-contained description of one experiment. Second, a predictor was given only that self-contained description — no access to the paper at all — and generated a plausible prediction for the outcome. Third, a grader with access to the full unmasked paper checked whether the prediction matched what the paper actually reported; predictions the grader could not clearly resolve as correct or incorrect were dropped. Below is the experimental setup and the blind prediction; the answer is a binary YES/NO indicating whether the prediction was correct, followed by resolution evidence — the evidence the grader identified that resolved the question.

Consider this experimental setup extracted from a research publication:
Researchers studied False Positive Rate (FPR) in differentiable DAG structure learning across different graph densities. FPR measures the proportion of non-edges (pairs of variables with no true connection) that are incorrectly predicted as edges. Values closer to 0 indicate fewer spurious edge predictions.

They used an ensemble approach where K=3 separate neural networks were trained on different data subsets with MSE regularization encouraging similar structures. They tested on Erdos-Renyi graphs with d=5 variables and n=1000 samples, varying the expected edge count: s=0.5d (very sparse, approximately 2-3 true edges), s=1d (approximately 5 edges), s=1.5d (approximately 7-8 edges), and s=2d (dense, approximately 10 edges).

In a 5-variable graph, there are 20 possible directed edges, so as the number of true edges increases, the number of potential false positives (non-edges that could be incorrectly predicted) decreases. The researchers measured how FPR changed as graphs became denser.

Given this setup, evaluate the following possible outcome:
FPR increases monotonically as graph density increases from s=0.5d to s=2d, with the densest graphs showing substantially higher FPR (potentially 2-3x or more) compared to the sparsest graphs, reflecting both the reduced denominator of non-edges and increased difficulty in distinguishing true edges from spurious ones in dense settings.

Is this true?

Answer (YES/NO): NO